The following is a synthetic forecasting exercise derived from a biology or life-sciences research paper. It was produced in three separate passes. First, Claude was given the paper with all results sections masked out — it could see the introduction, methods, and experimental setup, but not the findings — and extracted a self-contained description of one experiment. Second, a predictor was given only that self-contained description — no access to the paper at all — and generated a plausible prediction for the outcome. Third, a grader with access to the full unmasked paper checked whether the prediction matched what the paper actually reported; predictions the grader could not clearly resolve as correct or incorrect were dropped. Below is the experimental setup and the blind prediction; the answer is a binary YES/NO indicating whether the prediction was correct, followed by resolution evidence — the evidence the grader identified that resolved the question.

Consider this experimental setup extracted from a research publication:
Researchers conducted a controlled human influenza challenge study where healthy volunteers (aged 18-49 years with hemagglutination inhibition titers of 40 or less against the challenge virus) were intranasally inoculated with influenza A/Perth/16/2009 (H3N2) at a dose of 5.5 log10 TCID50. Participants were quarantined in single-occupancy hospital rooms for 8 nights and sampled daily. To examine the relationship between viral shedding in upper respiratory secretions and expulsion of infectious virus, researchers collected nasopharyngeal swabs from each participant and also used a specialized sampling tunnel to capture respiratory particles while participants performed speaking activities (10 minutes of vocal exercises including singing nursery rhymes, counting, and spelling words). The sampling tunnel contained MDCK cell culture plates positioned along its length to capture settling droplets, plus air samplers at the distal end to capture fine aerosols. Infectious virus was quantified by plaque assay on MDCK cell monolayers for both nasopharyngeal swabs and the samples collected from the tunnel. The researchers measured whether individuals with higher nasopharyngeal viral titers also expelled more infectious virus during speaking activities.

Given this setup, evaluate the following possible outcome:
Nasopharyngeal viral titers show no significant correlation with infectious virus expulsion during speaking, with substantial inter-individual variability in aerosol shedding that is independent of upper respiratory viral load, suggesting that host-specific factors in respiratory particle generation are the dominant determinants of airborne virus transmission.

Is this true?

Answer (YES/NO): NO